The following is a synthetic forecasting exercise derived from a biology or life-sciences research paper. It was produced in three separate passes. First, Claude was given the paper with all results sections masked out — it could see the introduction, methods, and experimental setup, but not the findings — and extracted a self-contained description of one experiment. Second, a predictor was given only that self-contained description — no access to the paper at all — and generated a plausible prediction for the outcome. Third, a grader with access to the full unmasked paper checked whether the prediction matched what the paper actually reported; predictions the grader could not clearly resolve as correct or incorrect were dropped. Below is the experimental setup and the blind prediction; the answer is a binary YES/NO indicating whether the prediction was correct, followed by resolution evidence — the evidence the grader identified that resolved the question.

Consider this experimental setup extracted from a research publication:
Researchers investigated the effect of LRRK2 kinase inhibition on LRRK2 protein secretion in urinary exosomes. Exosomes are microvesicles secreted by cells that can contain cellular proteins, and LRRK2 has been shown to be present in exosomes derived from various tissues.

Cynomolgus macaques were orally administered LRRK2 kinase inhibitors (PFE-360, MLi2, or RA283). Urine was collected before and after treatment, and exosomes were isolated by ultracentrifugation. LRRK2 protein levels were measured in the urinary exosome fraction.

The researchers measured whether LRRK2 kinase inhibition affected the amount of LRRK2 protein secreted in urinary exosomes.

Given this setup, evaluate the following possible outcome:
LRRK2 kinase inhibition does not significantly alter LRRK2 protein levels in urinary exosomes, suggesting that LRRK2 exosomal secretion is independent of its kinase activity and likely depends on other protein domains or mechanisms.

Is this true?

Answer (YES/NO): NO